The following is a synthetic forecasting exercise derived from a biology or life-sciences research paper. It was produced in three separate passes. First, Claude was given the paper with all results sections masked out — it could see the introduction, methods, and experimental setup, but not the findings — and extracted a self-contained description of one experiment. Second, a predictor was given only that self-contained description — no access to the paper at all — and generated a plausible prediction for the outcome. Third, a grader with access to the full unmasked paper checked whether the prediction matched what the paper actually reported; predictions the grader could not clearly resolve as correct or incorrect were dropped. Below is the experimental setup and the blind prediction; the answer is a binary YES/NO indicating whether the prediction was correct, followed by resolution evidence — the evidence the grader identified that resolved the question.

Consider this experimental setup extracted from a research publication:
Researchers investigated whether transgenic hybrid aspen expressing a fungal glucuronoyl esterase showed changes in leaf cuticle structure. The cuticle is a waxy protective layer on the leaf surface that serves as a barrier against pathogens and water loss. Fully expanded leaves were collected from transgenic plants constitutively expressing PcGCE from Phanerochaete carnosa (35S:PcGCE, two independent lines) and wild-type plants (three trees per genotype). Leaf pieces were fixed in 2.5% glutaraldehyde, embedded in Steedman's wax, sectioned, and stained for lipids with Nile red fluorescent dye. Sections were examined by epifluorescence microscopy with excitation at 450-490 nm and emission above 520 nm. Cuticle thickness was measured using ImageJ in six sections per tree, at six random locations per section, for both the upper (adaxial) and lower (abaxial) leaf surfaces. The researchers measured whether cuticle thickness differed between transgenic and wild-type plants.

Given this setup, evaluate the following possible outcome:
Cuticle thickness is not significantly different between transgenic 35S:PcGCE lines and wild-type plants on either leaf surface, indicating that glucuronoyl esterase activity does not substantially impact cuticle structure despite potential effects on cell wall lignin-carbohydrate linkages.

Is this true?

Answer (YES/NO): NO